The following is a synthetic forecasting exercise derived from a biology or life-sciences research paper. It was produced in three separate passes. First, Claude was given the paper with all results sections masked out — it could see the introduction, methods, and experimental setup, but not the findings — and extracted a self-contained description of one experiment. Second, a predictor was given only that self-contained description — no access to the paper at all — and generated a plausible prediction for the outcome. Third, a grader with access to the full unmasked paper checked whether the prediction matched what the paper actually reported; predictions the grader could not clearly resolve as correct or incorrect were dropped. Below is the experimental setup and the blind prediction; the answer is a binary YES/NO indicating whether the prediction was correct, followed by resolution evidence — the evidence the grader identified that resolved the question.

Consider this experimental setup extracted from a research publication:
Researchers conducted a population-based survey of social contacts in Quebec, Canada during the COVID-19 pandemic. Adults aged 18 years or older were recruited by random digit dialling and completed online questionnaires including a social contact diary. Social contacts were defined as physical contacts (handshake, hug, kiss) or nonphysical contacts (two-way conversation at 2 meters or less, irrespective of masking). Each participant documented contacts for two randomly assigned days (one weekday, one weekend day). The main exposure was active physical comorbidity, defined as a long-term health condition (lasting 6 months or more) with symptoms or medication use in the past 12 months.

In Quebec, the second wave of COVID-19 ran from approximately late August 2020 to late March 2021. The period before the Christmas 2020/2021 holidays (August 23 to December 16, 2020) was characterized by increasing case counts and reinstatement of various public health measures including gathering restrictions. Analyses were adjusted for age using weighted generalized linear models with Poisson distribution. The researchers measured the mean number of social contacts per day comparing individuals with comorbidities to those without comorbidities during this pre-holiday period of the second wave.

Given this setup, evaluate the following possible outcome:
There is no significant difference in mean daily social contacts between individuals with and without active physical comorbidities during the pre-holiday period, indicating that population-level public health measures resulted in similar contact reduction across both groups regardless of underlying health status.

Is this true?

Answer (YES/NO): NO